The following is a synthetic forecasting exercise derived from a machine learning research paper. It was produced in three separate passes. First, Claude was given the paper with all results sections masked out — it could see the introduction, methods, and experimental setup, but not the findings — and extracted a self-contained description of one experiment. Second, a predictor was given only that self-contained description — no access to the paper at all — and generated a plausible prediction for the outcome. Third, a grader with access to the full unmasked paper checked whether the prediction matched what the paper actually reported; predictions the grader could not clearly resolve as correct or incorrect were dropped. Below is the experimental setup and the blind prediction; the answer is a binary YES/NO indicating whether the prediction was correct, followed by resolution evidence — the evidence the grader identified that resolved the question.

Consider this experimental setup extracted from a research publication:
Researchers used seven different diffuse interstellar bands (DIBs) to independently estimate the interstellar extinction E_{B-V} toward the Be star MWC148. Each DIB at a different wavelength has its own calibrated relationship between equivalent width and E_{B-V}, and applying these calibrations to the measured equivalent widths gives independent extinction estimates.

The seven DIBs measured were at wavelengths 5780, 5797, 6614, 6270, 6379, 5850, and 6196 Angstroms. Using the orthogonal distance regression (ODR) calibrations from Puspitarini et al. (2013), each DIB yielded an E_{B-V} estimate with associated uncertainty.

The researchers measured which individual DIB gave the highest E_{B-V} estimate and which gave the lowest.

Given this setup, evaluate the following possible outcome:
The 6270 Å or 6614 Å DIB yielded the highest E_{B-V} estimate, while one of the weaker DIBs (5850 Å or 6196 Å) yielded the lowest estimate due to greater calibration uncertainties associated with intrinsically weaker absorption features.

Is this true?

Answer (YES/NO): NO